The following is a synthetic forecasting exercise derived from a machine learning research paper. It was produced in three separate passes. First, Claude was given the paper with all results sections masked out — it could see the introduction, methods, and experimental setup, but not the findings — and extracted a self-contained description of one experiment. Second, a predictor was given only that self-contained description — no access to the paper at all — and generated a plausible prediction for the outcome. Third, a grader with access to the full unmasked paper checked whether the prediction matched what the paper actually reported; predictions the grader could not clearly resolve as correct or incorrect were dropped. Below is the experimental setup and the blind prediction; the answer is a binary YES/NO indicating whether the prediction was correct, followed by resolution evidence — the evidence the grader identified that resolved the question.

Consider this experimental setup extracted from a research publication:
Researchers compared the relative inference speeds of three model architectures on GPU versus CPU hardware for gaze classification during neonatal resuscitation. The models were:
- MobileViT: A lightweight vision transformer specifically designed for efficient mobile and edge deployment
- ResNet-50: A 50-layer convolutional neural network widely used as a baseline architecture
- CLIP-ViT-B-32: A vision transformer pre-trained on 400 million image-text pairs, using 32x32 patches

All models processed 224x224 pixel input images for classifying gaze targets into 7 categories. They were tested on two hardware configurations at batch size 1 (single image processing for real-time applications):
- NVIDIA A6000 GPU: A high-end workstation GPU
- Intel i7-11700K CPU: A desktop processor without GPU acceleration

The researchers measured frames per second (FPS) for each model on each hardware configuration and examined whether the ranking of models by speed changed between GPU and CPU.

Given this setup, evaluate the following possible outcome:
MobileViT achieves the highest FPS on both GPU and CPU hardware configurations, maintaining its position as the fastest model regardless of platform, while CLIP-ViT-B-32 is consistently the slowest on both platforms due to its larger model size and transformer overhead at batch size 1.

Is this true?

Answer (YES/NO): NO